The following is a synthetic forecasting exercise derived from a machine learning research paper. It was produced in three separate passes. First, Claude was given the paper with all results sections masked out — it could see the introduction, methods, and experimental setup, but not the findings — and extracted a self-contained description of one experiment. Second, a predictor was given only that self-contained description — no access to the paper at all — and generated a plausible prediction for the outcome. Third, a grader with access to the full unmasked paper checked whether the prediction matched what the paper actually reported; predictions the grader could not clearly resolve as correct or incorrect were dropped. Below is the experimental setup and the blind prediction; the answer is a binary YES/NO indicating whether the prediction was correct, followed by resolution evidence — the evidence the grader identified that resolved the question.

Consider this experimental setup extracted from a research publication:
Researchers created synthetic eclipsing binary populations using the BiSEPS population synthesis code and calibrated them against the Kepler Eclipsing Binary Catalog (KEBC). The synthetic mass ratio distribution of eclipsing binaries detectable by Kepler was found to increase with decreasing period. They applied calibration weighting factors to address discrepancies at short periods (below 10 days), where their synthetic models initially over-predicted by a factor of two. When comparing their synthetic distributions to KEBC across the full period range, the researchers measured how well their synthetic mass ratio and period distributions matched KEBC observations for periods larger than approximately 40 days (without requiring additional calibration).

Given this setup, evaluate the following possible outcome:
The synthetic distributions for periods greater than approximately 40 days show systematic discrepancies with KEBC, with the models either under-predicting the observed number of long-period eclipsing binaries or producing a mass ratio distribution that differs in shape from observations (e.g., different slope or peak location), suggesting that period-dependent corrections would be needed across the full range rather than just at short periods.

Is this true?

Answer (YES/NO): NO